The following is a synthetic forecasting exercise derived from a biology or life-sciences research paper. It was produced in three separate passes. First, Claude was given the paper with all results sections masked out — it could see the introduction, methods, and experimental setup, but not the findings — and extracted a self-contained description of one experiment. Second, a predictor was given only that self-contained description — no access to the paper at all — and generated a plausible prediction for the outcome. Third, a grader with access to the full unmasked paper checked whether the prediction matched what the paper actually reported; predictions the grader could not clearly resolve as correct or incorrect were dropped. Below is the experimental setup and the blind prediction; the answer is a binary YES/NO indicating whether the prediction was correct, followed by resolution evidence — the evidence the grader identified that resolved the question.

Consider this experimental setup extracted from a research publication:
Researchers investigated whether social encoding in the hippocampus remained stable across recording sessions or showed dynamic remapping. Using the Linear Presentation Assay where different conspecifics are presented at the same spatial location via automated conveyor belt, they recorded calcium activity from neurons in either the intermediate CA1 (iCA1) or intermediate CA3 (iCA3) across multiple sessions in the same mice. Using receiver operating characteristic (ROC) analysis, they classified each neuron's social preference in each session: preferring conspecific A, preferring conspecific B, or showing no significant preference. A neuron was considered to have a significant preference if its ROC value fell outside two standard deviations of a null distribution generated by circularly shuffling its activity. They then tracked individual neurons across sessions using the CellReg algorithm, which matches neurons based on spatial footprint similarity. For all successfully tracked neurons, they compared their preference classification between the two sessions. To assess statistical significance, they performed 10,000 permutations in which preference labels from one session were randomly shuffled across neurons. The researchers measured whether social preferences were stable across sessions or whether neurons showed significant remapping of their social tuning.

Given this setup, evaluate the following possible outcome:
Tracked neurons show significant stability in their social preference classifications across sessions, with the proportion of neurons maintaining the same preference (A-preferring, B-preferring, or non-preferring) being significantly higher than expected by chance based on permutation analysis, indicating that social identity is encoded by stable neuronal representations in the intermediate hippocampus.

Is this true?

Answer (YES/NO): NO